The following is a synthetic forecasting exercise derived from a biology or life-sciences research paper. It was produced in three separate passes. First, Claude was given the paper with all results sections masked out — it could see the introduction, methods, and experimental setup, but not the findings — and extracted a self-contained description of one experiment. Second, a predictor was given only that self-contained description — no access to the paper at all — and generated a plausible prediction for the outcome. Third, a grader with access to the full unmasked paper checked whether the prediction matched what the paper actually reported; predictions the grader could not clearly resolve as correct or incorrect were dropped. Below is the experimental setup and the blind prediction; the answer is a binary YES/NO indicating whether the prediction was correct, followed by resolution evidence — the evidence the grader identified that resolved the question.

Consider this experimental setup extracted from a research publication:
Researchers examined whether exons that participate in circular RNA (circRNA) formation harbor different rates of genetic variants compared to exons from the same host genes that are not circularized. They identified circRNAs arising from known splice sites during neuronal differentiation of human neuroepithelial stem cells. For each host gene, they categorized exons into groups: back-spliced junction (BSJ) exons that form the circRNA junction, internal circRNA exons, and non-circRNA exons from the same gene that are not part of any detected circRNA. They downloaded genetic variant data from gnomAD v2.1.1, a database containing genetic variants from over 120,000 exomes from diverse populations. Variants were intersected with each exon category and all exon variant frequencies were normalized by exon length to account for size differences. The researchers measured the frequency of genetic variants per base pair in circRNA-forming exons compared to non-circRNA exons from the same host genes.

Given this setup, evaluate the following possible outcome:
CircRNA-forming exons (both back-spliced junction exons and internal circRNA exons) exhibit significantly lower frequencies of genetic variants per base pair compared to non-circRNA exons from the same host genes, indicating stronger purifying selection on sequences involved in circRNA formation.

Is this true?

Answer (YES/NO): NO